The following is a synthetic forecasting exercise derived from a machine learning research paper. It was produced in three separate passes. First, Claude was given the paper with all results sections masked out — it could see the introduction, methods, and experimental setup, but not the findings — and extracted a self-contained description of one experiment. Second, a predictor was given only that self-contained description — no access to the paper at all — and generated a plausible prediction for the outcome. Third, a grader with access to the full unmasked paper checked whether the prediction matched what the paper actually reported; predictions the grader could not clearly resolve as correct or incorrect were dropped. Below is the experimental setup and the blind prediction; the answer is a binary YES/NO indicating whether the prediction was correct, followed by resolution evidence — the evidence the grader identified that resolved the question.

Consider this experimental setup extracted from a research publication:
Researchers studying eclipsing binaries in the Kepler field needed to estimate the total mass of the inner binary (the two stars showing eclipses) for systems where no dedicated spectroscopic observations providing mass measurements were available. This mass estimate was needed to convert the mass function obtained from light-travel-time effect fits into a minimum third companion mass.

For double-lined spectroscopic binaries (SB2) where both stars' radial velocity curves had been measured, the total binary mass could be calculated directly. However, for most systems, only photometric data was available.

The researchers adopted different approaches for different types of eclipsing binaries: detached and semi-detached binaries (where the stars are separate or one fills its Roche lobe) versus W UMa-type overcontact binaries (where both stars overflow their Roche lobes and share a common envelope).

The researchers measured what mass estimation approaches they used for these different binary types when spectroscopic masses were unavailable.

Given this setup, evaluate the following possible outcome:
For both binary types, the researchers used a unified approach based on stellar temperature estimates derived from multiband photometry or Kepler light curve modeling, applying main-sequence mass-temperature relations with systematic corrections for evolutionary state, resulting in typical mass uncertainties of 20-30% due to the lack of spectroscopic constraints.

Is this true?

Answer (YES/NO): NO